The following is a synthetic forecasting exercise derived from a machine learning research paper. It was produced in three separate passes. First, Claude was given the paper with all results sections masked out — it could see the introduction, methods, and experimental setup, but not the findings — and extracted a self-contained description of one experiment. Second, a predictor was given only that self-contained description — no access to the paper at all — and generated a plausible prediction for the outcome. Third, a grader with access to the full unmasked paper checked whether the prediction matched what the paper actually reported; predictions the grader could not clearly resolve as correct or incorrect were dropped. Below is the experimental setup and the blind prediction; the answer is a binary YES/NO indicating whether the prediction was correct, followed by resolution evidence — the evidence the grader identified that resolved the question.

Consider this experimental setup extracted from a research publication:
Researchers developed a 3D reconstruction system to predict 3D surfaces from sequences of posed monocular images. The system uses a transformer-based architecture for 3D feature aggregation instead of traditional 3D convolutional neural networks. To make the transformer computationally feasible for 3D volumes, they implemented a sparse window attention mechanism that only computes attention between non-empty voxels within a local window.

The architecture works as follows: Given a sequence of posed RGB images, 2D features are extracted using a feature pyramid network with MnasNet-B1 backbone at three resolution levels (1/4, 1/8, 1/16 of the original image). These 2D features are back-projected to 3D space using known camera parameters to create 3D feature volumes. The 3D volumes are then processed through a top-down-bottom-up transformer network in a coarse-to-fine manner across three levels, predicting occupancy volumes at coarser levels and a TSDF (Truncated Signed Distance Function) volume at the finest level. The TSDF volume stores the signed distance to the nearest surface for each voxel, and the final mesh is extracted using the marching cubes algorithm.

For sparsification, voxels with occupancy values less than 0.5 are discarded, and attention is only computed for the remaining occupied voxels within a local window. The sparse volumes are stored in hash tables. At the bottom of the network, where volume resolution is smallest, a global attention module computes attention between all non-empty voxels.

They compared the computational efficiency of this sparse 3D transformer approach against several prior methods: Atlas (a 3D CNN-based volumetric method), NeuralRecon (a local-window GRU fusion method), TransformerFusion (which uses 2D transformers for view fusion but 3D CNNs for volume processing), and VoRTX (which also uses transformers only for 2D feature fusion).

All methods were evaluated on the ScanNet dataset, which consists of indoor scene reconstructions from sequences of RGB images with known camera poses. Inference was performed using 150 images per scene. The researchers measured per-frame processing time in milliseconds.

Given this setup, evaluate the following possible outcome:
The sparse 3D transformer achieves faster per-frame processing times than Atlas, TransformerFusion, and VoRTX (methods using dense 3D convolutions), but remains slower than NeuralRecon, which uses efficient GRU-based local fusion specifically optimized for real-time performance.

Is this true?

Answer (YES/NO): NO